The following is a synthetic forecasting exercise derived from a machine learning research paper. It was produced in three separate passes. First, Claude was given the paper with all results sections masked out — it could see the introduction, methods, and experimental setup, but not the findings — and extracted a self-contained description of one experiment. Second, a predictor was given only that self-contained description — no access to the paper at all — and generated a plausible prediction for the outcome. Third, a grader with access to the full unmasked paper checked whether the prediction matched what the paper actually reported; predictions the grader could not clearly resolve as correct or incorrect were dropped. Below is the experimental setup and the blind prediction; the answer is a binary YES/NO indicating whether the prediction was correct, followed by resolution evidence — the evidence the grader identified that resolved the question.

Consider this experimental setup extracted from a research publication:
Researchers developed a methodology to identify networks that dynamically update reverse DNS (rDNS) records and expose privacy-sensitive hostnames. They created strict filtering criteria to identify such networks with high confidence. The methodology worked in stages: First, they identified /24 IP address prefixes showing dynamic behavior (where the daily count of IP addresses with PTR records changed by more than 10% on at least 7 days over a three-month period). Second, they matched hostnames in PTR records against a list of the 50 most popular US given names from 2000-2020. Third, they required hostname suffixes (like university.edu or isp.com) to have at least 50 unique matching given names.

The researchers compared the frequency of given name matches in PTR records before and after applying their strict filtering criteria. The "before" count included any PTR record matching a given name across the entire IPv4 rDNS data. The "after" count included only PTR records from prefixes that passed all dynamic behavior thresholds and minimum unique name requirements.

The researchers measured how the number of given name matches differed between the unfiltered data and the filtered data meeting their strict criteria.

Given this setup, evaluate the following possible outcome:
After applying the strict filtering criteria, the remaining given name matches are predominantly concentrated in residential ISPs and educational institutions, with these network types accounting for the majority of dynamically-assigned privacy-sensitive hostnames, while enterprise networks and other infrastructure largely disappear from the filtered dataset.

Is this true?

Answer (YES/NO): NO